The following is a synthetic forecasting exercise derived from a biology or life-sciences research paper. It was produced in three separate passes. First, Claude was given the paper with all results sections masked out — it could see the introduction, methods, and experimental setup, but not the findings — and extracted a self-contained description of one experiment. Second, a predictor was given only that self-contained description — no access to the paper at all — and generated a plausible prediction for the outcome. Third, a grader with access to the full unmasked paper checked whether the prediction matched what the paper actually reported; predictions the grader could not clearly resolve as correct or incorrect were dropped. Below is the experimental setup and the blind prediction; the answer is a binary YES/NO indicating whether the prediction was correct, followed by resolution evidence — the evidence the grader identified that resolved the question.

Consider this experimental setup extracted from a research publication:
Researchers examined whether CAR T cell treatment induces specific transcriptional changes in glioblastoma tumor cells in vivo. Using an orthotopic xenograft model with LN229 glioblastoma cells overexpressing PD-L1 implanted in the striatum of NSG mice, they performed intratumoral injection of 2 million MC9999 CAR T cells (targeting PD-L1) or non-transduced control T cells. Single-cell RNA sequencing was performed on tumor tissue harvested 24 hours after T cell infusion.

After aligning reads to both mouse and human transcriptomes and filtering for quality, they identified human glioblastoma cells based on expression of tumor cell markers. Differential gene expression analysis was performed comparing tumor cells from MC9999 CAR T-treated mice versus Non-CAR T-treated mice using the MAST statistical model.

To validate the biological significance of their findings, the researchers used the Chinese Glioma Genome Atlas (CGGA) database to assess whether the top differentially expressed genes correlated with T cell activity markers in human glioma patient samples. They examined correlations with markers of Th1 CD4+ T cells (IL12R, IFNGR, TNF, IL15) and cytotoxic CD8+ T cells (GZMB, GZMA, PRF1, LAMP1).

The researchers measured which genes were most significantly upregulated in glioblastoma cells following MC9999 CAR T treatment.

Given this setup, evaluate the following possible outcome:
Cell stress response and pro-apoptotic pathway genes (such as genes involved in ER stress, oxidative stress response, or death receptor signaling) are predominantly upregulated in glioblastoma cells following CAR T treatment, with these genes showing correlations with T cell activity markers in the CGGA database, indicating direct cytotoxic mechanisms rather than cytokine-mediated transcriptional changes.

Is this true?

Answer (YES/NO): NO